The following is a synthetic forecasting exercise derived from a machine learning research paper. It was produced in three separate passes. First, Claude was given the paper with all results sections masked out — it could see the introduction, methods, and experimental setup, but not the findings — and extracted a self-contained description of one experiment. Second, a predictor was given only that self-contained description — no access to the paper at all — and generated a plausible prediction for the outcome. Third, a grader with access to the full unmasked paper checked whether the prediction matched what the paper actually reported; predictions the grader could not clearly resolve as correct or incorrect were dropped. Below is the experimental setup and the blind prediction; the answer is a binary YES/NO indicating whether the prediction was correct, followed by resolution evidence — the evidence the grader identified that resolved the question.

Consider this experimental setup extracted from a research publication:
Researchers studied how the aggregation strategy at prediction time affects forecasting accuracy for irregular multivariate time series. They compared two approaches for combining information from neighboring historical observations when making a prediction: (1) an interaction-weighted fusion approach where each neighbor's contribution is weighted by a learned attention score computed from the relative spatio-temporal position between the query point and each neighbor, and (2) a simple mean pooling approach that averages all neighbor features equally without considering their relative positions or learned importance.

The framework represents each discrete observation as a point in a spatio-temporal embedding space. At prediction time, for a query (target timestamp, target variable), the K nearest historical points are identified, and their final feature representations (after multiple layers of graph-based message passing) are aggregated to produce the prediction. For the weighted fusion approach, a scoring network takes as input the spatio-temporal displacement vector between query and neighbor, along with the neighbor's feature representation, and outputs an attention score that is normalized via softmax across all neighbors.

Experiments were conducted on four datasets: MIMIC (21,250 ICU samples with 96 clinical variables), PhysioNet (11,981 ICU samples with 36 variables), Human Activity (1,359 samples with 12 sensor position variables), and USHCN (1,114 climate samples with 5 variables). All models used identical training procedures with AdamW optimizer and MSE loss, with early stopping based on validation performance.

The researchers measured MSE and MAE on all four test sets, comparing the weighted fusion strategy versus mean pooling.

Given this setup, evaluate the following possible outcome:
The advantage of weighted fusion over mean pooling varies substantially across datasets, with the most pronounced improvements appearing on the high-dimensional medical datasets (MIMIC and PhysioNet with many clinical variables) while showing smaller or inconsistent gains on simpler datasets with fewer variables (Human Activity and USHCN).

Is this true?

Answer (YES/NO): NO